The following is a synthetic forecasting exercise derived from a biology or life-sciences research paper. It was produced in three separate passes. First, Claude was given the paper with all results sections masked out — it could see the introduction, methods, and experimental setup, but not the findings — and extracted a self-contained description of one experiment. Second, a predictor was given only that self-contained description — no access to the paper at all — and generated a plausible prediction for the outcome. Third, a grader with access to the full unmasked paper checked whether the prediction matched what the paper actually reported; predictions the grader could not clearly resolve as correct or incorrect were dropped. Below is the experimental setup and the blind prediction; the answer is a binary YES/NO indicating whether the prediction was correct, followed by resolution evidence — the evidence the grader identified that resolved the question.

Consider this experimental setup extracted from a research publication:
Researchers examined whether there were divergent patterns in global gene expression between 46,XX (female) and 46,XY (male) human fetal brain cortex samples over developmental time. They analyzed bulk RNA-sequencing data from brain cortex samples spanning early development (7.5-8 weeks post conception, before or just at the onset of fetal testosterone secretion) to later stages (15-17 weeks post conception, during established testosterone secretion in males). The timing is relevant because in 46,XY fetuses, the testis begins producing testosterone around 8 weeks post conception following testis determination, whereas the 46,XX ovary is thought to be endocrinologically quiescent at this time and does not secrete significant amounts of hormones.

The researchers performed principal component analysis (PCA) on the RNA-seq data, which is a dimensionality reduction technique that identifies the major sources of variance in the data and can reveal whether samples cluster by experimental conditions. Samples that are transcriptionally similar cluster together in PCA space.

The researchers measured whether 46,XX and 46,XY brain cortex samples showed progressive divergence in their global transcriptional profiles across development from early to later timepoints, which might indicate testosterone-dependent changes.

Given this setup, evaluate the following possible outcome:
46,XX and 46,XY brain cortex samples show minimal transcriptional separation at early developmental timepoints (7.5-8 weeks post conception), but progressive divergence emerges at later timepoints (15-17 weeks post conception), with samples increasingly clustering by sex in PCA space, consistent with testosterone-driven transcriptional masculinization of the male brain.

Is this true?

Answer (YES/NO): NO